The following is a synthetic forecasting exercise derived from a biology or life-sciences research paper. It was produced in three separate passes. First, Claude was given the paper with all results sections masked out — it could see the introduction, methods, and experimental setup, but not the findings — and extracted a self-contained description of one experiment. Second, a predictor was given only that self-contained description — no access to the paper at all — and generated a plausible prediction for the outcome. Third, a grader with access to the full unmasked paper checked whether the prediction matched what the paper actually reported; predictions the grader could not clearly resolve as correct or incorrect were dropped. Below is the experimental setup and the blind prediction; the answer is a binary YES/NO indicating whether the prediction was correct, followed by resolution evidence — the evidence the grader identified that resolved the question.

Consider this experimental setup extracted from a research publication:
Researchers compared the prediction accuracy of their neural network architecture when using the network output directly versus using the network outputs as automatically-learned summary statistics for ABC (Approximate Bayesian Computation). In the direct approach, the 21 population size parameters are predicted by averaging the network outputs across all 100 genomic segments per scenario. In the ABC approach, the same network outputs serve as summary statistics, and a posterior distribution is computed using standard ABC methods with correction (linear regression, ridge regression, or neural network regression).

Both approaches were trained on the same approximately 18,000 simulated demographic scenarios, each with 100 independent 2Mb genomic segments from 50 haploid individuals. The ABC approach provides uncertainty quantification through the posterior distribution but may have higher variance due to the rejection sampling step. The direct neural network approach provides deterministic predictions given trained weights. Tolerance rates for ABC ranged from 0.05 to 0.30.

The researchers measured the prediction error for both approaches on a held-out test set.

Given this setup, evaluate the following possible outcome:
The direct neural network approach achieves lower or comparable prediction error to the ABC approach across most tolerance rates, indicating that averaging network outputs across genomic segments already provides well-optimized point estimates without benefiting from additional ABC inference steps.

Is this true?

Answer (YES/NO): NO